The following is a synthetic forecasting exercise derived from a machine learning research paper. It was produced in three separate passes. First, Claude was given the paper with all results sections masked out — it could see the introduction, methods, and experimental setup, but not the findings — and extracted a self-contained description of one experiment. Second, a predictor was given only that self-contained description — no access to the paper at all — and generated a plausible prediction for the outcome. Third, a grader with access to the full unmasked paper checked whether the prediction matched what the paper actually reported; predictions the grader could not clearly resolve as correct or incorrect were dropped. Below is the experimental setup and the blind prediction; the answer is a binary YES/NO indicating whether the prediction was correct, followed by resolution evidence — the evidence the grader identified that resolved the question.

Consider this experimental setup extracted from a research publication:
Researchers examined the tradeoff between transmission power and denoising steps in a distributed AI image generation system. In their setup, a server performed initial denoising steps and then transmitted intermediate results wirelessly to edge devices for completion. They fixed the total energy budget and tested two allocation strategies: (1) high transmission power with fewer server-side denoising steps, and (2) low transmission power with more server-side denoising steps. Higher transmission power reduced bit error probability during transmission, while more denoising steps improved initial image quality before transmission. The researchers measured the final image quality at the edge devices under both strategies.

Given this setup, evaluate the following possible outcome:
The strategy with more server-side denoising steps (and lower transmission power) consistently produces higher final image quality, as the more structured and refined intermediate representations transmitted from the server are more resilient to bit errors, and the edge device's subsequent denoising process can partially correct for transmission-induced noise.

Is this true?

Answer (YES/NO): NO